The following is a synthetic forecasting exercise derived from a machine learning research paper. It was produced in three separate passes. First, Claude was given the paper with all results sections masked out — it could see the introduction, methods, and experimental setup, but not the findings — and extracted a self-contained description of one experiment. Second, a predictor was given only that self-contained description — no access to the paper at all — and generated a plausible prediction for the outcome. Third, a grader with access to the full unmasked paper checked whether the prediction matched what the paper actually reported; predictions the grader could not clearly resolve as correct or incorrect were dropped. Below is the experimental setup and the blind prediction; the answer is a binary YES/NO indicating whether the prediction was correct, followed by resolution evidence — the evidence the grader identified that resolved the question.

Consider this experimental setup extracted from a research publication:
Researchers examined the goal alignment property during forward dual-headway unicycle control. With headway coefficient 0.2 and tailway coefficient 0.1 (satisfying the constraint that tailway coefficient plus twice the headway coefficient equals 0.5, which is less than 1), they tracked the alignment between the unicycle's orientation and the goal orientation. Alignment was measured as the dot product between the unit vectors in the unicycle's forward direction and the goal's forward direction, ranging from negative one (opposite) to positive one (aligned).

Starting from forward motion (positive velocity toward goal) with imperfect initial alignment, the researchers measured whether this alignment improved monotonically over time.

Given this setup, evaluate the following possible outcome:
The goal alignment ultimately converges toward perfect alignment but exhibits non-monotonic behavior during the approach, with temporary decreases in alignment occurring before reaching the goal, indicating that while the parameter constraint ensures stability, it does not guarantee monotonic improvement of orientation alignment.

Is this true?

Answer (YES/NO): NO